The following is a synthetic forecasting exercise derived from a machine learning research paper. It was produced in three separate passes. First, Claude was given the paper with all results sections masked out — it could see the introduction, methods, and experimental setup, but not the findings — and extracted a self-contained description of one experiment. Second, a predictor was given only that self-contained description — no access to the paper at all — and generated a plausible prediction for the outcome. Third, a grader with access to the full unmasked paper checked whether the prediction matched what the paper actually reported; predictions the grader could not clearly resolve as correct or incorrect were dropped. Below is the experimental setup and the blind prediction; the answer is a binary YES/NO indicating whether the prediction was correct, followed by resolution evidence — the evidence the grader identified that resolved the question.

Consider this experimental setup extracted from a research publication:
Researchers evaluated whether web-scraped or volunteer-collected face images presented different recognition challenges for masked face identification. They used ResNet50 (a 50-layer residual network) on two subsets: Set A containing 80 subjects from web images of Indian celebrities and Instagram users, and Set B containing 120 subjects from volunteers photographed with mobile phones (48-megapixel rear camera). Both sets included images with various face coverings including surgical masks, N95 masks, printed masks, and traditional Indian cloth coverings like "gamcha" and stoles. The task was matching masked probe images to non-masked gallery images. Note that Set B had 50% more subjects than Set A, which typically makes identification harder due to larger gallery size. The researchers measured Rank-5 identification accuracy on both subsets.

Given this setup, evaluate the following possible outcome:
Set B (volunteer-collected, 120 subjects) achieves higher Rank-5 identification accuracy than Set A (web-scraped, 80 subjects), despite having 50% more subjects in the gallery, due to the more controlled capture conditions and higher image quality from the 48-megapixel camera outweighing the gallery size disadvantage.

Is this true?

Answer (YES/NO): YES